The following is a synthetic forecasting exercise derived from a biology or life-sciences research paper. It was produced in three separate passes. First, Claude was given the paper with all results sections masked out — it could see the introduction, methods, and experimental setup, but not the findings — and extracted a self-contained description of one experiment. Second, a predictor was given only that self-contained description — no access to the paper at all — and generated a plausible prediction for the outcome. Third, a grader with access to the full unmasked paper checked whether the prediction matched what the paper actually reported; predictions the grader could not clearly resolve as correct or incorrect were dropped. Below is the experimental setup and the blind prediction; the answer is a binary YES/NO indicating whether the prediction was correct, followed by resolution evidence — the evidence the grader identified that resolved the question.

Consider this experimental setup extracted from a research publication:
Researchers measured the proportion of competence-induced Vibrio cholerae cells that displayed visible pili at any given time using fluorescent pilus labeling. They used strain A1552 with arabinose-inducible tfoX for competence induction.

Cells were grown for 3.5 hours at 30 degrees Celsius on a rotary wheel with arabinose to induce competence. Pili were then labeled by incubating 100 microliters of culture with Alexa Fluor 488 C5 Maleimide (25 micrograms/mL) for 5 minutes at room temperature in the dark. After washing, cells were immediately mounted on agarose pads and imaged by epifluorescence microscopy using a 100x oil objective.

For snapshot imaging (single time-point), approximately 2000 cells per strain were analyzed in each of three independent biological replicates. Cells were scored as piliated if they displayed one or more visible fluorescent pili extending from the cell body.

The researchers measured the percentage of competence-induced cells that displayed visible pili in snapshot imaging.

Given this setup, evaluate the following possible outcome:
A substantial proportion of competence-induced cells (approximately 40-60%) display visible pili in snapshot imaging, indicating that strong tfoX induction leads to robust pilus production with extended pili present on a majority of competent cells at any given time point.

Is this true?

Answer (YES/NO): NO